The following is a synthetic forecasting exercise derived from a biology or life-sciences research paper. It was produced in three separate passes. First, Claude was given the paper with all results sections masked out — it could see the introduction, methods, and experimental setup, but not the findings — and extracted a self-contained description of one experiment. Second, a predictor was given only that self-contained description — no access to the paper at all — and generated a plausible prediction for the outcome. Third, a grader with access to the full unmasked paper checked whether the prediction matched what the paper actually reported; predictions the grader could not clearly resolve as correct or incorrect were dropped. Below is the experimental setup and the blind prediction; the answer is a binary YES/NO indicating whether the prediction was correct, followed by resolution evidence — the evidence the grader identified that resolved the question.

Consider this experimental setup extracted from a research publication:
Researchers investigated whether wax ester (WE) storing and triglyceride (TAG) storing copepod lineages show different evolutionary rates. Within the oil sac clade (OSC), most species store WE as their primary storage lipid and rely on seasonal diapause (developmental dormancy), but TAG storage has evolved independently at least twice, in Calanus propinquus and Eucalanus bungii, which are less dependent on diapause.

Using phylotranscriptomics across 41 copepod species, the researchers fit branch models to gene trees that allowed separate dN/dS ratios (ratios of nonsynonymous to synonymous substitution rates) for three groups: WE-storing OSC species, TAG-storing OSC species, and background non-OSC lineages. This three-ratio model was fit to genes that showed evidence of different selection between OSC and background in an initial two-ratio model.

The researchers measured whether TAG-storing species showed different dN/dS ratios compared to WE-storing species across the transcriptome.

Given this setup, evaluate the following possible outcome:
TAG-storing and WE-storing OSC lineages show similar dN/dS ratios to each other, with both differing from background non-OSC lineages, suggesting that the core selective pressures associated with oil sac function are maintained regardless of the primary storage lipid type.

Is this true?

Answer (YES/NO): NO